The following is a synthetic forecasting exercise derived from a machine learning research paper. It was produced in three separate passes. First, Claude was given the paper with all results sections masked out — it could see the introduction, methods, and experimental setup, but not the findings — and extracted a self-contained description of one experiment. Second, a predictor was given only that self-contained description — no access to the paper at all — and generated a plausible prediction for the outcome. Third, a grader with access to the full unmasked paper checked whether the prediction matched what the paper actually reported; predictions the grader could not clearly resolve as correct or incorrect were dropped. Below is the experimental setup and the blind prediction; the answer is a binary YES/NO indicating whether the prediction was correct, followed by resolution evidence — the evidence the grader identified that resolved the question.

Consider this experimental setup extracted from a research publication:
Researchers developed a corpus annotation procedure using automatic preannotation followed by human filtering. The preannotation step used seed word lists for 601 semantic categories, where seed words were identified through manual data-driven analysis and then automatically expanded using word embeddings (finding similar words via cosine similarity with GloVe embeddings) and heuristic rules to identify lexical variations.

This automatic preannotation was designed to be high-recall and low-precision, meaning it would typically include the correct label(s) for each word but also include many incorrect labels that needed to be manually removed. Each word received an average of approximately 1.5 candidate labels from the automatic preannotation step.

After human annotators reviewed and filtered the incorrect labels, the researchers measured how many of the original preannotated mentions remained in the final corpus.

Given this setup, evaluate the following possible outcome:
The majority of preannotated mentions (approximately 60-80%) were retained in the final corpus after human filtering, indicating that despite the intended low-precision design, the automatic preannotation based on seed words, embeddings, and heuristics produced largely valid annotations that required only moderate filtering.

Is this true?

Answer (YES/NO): NO